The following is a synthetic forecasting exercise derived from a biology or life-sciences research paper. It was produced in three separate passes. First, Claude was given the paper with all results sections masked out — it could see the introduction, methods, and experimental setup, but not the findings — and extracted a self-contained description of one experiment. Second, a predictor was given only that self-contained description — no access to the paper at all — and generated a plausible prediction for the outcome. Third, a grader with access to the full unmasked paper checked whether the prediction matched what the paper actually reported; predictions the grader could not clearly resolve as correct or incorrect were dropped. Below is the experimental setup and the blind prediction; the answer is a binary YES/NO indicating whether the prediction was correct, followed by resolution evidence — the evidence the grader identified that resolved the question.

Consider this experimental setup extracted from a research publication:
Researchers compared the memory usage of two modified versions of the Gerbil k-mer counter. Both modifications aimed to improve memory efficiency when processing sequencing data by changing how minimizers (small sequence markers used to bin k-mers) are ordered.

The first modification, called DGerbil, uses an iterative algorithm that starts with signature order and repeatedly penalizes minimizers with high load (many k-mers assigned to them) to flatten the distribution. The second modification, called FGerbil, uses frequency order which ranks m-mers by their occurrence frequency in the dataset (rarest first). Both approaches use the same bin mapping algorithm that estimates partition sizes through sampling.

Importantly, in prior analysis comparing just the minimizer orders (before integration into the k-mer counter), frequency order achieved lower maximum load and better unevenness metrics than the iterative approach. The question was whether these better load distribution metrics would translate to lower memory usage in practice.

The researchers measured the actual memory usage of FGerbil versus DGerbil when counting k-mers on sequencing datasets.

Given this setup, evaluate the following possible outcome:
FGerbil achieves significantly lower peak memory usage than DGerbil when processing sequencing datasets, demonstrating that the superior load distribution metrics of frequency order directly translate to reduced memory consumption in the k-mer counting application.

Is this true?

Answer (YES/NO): NO